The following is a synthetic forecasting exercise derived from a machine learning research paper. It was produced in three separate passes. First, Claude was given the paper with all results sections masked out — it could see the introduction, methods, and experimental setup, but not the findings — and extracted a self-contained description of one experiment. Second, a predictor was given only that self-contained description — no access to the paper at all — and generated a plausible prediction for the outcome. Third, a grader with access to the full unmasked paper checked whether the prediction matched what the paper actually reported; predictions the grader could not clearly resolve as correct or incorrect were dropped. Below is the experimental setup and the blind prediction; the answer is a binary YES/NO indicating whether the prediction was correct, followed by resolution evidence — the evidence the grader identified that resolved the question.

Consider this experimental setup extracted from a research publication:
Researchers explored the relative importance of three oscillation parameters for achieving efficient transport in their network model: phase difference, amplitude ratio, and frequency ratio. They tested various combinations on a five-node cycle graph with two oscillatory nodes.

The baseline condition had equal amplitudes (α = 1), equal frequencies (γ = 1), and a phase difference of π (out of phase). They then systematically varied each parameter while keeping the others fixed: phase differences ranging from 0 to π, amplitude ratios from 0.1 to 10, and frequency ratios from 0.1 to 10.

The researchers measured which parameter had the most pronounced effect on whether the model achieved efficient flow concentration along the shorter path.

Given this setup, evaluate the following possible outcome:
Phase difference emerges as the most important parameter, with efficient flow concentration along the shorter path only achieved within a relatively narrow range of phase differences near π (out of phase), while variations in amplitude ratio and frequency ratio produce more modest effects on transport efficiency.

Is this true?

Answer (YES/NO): NO